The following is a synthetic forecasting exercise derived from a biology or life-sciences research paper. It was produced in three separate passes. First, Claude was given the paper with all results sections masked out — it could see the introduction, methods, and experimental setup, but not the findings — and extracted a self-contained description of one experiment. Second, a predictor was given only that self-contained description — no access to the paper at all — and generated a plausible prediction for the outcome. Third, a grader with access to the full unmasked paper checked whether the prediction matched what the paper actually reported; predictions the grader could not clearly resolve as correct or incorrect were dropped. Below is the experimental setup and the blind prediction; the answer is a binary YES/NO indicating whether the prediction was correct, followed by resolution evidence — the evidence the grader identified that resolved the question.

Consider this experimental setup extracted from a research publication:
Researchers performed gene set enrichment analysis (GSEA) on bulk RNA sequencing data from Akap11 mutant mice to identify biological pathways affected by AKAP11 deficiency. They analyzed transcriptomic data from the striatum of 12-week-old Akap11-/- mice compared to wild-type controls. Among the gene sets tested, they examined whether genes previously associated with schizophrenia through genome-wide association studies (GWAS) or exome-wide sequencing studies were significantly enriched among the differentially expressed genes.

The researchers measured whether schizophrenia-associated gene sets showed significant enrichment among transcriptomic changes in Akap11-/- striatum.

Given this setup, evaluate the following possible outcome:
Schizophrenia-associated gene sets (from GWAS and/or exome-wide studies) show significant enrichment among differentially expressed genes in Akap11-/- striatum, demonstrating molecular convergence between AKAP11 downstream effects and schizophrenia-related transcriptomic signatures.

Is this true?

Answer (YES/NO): YES